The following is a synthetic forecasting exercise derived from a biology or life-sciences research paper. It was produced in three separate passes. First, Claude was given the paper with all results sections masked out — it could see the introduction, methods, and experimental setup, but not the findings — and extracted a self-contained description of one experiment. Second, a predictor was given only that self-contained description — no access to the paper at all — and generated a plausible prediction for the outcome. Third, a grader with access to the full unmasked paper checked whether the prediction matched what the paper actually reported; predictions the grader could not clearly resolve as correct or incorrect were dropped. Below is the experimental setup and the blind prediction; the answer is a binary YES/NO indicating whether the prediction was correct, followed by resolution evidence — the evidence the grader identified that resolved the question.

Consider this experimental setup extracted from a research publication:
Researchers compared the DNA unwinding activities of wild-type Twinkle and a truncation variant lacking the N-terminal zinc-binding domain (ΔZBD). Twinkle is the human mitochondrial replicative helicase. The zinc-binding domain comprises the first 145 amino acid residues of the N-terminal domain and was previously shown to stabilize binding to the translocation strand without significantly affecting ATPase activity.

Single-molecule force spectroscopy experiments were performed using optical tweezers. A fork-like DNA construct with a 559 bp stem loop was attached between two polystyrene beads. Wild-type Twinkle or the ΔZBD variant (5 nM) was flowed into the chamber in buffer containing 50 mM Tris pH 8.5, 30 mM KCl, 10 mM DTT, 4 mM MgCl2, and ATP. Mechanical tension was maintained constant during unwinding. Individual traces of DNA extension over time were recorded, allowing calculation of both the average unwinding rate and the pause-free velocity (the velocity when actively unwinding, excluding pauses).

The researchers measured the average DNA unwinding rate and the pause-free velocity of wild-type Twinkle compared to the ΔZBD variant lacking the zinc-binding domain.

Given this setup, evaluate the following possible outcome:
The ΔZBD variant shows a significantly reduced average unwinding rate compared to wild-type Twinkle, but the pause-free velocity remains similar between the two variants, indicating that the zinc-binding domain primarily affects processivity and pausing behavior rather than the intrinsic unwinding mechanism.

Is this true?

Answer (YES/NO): NO